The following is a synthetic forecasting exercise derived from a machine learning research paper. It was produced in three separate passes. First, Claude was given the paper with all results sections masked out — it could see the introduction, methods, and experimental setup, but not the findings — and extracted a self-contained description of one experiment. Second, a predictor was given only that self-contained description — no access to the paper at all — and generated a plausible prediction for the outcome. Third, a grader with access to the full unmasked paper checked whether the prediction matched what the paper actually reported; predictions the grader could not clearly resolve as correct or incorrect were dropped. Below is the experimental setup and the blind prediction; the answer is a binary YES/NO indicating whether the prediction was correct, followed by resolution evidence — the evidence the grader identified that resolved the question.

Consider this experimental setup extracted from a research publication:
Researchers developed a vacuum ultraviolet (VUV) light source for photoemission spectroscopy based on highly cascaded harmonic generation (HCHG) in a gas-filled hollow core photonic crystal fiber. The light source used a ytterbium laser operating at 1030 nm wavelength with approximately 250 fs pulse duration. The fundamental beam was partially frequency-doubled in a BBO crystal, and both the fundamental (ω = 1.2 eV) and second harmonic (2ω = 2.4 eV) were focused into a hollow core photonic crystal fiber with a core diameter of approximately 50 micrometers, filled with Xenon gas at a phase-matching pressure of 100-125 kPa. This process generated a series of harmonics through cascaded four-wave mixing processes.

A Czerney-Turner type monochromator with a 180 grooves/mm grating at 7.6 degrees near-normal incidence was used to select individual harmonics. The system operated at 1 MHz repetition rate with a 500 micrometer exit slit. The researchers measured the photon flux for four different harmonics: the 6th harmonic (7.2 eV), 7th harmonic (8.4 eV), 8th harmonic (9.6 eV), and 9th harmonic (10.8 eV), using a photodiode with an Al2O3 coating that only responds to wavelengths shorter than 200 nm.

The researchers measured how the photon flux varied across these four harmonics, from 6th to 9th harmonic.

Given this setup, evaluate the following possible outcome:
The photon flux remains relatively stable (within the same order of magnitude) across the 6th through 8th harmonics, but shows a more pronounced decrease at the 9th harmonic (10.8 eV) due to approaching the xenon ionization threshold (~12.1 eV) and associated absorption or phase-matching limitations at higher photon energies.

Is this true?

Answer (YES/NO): NO